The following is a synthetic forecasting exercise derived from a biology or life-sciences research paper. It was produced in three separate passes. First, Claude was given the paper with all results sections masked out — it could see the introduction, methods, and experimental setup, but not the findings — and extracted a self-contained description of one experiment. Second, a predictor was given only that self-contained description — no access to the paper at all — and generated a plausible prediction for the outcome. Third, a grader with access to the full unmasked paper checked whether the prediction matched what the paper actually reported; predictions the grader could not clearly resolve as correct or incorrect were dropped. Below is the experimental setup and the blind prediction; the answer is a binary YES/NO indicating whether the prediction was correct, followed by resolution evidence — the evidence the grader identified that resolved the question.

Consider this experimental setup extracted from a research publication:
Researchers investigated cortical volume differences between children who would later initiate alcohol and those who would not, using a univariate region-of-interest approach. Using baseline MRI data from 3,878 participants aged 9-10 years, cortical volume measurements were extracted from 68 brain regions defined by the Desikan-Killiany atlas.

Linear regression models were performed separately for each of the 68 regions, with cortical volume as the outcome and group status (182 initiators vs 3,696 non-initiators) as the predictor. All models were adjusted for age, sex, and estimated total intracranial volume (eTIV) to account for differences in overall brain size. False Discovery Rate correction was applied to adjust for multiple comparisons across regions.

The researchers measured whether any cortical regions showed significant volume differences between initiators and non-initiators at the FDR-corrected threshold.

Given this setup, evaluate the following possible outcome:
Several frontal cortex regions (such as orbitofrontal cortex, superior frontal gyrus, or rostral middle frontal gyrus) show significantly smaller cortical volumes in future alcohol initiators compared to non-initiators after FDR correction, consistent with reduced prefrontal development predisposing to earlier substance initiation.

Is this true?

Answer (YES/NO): NO